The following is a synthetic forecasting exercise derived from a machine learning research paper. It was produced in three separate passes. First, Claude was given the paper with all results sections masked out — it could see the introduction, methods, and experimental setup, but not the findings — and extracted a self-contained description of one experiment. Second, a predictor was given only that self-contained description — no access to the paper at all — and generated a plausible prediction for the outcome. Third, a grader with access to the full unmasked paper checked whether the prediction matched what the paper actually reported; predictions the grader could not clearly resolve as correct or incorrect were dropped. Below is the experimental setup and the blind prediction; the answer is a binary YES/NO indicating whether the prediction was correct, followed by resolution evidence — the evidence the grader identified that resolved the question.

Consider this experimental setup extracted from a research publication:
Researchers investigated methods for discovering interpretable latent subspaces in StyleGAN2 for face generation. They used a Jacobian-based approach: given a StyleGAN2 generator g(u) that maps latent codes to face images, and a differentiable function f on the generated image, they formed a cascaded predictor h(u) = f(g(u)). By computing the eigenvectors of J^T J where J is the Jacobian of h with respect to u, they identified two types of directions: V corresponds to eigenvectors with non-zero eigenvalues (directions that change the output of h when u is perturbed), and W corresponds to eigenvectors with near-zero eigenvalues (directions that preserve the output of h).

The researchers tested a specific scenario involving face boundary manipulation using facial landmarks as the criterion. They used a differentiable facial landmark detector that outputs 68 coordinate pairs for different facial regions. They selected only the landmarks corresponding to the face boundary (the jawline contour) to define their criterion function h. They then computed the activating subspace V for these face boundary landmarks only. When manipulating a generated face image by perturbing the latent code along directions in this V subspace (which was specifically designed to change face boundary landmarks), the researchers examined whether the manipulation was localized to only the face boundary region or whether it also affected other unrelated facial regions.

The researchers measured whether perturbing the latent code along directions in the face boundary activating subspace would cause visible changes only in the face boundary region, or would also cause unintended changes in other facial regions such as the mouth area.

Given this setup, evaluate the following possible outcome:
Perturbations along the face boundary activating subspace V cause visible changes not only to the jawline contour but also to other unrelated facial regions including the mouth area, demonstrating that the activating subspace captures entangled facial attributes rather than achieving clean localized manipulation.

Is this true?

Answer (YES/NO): YES